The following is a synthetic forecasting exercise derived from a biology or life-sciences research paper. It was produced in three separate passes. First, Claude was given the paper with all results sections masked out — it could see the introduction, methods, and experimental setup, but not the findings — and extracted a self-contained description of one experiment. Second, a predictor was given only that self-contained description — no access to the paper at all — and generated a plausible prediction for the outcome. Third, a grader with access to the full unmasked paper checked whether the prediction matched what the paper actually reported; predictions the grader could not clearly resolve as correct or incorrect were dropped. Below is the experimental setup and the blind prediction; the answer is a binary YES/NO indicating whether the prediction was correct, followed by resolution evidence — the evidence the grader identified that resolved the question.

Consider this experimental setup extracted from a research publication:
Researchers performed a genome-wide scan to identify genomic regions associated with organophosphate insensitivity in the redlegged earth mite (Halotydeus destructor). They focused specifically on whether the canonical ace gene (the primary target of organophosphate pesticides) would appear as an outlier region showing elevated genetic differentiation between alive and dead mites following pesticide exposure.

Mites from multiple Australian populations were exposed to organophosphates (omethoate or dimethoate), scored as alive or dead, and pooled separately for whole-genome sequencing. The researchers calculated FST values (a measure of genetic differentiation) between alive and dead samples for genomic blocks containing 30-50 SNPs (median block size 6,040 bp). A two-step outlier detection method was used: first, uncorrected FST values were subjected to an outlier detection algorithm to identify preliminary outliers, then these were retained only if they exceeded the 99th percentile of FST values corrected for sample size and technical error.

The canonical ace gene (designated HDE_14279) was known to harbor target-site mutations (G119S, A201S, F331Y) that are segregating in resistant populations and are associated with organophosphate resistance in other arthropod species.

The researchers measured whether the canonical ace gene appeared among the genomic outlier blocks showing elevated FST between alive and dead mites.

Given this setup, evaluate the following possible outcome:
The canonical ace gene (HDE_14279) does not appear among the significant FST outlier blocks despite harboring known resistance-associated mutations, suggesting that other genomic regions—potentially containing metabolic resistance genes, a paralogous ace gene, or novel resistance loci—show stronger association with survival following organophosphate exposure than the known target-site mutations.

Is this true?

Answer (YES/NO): NO